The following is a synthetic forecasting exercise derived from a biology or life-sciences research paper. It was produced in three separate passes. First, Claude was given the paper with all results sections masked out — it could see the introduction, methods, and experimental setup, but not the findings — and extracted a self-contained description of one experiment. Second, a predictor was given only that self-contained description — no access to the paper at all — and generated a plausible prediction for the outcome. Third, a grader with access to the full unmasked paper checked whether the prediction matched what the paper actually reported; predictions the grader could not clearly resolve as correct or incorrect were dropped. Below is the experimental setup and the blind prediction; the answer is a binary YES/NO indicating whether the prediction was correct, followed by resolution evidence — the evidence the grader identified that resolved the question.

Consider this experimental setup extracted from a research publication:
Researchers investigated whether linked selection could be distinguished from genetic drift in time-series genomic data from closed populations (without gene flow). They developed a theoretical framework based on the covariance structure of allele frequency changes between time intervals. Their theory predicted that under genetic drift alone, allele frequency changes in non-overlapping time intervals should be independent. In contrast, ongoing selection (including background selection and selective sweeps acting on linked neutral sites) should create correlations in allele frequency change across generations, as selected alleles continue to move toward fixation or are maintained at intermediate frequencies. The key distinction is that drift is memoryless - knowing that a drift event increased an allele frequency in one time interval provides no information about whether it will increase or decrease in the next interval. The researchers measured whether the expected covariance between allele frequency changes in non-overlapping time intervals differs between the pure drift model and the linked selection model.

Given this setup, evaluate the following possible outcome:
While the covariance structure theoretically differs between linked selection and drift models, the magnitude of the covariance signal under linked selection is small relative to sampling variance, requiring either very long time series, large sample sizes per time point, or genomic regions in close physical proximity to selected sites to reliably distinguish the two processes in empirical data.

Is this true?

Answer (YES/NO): NO